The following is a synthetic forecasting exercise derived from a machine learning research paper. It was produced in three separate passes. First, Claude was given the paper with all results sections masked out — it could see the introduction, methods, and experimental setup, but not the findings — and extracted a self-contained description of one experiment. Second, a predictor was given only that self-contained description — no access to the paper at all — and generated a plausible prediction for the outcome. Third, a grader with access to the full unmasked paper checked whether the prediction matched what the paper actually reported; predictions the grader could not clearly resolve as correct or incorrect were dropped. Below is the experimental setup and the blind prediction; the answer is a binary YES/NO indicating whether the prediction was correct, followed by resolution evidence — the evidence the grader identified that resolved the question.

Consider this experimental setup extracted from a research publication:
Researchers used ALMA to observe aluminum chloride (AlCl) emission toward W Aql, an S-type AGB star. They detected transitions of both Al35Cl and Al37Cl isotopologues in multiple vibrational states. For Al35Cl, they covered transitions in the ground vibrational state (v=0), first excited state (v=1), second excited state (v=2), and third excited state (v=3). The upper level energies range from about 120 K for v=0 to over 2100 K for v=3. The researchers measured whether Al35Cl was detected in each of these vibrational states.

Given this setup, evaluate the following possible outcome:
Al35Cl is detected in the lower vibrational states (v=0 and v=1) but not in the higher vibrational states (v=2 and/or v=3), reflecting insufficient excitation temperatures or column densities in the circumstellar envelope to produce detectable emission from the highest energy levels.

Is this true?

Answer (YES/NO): NO